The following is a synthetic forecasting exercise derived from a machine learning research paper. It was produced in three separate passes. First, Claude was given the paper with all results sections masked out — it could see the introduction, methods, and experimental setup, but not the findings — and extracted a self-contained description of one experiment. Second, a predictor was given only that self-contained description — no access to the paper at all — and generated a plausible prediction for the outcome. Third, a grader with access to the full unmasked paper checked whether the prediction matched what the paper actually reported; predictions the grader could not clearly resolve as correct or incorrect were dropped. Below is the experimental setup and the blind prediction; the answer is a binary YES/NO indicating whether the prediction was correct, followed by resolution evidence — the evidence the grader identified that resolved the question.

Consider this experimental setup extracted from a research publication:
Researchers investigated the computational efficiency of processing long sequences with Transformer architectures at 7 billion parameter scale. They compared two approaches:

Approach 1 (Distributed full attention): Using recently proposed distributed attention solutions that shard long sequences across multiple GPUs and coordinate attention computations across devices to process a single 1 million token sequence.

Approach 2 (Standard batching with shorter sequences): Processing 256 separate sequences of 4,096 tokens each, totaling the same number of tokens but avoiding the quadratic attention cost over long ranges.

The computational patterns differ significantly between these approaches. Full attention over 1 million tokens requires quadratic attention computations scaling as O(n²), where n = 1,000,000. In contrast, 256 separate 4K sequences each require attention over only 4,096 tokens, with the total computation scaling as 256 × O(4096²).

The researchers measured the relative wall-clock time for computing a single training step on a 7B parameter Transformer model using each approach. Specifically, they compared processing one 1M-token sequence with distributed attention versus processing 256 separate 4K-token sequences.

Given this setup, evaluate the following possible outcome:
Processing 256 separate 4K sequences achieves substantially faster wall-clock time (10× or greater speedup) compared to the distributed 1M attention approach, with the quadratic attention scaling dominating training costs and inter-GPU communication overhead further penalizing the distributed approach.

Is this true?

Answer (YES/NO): YES